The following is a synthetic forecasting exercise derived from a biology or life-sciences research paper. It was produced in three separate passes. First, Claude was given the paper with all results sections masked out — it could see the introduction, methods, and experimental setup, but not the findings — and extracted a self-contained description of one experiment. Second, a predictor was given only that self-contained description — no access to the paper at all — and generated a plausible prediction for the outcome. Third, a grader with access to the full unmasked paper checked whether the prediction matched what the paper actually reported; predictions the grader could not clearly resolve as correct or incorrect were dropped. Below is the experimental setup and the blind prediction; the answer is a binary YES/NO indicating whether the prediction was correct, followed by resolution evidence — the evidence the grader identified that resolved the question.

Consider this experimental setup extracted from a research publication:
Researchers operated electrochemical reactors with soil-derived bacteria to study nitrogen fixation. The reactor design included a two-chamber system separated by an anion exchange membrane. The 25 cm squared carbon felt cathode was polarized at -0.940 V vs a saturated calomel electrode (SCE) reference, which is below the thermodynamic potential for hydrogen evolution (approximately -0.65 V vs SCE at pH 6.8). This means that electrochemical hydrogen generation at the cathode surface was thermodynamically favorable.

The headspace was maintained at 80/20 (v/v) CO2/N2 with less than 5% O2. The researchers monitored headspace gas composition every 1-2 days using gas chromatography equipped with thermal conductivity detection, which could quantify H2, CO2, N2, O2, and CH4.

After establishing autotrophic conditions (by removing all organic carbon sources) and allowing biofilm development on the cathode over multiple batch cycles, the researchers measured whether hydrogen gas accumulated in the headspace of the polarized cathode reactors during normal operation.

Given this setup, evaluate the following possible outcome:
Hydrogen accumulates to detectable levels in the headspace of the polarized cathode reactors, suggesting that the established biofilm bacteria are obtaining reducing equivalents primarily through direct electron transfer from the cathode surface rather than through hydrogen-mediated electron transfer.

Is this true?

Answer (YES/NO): NO